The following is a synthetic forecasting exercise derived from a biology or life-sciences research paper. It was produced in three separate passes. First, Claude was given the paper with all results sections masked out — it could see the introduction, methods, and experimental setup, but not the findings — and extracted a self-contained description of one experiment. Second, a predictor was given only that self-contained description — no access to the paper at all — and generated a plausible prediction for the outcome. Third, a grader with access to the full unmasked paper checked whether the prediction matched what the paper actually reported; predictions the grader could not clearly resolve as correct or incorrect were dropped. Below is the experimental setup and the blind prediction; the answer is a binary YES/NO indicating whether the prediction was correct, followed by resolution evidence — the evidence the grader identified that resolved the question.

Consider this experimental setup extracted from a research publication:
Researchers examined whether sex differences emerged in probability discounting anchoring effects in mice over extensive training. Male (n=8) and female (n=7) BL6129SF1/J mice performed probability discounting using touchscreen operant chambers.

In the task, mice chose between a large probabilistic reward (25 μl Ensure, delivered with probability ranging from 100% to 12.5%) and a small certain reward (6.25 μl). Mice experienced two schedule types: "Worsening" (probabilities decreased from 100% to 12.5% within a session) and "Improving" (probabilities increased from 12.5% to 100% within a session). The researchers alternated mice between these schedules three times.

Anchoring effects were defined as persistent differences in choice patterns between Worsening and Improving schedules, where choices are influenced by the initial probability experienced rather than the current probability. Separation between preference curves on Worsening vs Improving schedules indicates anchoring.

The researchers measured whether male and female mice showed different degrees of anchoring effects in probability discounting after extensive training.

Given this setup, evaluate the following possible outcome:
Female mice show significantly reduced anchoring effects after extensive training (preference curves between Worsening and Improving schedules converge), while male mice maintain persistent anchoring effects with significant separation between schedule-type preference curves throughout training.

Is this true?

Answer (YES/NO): NO